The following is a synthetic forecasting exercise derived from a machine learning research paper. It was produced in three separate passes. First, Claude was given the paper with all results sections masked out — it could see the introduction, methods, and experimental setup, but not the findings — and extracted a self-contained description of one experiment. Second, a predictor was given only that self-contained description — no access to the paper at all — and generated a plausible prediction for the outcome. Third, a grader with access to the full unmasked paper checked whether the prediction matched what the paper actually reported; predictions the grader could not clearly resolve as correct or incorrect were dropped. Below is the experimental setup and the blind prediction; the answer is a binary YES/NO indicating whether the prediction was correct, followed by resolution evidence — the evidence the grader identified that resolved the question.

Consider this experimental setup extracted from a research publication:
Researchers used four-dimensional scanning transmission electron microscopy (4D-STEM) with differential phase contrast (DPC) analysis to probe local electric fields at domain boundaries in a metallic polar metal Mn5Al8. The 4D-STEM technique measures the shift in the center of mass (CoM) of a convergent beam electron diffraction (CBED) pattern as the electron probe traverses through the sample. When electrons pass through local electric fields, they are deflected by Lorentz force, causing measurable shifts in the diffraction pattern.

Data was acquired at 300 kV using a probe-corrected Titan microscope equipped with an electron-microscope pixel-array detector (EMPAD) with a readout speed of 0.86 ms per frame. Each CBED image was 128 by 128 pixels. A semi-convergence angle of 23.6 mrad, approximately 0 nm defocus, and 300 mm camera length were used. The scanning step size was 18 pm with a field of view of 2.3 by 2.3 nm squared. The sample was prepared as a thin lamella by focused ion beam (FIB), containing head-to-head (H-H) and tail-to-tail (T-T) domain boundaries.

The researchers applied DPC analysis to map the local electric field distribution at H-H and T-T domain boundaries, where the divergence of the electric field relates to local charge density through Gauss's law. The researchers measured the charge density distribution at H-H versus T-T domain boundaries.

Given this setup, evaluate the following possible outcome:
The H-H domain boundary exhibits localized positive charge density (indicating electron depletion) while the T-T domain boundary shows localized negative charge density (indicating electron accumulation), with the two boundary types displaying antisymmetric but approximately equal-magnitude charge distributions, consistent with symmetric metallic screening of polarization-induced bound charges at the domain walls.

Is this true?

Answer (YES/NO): NO